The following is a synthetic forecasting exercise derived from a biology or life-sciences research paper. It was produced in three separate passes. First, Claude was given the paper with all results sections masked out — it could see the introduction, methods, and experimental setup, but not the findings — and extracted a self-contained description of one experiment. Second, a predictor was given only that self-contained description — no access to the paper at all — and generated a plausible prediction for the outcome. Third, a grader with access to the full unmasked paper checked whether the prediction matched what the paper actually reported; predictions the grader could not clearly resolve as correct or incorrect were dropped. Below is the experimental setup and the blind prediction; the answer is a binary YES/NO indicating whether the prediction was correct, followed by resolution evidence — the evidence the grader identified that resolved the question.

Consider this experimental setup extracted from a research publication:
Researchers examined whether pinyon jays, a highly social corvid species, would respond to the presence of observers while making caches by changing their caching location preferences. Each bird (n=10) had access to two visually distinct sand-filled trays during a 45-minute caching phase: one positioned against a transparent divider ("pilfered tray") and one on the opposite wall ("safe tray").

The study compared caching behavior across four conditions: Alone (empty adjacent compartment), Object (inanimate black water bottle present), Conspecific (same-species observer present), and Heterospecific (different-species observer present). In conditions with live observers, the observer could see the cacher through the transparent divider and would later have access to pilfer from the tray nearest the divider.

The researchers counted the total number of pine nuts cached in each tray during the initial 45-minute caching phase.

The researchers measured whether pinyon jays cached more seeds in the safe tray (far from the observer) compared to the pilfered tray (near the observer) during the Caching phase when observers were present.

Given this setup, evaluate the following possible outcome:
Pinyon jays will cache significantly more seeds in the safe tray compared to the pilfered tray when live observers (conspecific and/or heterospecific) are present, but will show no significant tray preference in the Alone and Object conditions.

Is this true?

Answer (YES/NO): NO